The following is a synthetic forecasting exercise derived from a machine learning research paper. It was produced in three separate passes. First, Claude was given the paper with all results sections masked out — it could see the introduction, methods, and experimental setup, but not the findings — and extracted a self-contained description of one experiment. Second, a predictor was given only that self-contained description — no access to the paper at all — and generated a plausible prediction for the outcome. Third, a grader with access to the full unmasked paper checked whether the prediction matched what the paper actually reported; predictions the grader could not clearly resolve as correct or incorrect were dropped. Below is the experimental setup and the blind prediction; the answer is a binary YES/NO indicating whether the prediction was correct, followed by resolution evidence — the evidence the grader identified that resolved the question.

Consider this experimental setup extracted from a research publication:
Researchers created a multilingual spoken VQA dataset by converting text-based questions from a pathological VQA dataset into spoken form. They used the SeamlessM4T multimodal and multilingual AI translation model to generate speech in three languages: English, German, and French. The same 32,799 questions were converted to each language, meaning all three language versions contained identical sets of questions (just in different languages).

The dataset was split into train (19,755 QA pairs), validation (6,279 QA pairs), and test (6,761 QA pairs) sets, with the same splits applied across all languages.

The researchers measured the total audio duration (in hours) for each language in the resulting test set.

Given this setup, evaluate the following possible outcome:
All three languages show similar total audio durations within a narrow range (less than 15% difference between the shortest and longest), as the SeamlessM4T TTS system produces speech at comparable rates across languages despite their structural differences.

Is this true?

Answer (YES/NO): NO